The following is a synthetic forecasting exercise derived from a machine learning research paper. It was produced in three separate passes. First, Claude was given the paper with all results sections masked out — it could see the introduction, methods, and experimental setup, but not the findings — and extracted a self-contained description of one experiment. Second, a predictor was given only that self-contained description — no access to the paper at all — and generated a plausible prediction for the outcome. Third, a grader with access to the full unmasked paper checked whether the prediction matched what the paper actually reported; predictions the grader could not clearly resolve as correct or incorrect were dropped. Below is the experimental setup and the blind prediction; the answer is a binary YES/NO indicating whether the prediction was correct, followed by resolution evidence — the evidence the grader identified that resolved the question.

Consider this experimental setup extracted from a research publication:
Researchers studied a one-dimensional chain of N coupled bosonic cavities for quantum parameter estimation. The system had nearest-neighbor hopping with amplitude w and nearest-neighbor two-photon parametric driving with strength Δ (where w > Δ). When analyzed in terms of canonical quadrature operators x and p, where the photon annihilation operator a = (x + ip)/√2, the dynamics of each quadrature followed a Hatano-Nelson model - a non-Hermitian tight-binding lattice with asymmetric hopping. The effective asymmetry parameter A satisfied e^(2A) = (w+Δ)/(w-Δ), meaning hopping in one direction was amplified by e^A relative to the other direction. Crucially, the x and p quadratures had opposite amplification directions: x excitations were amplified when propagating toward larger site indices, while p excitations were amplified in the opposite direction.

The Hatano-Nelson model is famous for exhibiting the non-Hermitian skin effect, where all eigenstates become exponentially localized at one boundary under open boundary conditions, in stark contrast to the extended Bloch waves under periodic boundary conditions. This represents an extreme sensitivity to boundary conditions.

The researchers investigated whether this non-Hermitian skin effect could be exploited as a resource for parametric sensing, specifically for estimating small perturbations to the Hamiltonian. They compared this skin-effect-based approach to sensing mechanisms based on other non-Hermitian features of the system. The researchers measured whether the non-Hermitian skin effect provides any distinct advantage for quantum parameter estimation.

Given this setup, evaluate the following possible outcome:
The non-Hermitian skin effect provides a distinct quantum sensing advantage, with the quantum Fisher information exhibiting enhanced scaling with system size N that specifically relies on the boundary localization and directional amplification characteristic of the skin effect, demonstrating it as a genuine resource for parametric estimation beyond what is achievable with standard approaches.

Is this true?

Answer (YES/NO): NO